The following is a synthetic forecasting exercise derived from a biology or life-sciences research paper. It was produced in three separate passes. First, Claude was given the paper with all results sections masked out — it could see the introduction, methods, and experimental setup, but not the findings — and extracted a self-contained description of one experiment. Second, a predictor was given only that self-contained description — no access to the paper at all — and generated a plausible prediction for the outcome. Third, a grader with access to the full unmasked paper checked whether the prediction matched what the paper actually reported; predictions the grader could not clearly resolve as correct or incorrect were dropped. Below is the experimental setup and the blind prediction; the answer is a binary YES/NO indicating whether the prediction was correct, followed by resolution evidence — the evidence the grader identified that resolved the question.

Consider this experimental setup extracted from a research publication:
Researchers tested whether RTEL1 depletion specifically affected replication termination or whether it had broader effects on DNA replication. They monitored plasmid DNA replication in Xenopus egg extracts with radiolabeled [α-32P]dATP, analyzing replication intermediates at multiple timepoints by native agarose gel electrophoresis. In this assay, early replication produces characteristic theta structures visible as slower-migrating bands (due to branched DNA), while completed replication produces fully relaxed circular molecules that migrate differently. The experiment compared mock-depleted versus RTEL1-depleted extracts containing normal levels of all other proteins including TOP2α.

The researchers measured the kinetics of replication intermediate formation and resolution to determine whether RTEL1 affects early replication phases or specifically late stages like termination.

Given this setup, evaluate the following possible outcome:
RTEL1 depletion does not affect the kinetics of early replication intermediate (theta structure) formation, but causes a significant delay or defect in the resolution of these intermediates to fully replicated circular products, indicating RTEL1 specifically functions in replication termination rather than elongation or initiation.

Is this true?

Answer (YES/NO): YES